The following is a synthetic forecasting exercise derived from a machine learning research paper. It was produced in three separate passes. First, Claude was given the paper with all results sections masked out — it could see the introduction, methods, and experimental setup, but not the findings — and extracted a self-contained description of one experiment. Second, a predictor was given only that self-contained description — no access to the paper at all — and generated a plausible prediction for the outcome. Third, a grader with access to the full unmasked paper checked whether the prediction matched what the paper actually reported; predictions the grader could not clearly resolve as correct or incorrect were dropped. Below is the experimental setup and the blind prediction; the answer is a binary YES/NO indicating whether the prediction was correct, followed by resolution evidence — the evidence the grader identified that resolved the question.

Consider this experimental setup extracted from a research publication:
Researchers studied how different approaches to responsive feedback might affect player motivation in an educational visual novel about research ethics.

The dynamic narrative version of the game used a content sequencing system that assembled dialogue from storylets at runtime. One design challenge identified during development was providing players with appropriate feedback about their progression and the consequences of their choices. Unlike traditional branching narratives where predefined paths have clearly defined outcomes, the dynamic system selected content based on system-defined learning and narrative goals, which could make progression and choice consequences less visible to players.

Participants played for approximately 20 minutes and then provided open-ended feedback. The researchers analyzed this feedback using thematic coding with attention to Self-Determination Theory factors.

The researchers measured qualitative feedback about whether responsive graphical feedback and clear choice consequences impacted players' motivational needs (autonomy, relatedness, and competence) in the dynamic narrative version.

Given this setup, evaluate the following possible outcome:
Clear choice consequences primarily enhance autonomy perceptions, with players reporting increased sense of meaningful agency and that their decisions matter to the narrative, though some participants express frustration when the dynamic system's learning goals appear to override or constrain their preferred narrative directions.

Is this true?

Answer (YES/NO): NO